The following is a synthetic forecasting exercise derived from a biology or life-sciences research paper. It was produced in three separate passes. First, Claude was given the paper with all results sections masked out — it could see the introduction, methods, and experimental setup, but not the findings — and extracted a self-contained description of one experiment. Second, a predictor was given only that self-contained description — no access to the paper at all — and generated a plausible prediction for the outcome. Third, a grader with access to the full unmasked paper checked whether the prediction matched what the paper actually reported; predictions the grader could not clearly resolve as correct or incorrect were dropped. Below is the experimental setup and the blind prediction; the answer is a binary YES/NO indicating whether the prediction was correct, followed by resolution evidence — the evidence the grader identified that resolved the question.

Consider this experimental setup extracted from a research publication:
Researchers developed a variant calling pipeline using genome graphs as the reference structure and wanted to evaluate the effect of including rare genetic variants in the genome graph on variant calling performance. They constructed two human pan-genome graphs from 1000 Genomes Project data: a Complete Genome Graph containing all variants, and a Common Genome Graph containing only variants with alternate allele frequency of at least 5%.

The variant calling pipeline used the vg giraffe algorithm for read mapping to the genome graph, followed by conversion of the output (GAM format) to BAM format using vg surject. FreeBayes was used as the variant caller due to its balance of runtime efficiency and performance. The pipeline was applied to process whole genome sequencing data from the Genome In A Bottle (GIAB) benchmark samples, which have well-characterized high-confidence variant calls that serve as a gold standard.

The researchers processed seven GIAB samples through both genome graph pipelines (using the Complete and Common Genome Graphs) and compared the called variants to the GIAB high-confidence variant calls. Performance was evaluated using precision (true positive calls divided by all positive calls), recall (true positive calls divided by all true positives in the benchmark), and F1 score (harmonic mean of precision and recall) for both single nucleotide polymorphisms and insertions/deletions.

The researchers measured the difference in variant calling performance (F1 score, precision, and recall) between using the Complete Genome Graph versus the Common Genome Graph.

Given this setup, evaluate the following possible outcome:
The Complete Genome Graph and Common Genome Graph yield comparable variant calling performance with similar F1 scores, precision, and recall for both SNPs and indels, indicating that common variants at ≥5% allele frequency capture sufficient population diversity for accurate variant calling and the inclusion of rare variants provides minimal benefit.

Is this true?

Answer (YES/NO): YES